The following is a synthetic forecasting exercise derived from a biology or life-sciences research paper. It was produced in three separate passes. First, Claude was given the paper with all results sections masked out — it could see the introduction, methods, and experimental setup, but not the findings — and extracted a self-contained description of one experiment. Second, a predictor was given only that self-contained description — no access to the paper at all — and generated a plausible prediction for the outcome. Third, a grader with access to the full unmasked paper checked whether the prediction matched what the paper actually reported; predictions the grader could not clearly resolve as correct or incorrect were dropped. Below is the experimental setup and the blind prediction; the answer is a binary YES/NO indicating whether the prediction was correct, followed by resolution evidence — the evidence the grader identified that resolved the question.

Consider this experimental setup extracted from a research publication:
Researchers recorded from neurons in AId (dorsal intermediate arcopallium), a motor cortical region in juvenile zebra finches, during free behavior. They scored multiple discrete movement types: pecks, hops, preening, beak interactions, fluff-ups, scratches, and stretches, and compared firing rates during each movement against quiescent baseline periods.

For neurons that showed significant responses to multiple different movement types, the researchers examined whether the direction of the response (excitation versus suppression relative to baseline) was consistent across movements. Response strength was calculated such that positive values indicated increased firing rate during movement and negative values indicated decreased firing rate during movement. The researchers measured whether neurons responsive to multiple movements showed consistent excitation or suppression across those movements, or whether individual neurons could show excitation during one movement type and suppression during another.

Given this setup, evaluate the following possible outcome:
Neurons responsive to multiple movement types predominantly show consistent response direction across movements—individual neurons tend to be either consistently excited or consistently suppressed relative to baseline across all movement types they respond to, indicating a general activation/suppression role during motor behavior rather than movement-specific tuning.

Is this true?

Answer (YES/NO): NO